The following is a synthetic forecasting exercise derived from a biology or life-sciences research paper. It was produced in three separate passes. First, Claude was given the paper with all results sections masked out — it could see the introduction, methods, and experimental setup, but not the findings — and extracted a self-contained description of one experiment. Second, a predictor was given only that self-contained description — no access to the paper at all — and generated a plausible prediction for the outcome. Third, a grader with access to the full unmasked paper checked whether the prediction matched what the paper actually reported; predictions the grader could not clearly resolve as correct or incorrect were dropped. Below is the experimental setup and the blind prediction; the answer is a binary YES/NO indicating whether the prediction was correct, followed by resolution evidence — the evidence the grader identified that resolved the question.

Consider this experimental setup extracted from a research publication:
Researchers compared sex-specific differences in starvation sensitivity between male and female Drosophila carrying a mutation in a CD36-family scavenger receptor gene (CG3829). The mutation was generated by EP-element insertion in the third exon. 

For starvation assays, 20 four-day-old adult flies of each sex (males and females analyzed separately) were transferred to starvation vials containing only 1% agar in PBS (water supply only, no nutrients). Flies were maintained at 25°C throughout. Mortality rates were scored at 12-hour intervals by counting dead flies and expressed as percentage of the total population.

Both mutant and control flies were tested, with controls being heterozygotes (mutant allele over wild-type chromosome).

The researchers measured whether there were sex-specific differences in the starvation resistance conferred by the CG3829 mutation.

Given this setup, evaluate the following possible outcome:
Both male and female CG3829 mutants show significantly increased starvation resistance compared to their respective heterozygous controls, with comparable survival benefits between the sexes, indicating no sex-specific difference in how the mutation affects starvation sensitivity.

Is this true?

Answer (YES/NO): NO